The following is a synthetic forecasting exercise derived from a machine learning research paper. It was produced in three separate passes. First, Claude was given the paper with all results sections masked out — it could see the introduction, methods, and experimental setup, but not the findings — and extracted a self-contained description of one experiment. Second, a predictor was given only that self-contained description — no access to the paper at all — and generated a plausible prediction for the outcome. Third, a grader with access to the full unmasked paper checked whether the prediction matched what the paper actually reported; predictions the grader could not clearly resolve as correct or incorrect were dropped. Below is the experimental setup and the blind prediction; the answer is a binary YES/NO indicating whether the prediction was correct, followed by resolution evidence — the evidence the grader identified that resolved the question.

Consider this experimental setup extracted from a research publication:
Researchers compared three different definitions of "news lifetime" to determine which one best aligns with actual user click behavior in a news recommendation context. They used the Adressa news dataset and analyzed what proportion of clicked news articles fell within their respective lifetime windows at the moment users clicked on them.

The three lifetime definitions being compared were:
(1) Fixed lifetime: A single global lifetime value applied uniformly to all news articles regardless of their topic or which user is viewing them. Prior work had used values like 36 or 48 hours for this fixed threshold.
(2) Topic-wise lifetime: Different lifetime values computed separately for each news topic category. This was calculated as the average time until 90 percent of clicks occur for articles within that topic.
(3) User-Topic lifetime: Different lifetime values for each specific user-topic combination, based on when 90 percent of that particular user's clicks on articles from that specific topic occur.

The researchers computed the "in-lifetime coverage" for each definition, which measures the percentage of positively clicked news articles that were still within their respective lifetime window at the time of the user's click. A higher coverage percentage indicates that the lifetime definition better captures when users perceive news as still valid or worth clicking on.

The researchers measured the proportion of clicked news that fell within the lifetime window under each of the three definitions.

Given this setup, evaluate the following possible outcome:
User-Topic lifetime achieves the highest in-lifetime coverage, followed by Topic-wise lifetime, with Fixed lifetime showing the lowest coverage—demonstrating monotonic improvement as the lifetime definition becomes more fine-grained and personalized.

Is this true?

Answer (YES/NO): YES